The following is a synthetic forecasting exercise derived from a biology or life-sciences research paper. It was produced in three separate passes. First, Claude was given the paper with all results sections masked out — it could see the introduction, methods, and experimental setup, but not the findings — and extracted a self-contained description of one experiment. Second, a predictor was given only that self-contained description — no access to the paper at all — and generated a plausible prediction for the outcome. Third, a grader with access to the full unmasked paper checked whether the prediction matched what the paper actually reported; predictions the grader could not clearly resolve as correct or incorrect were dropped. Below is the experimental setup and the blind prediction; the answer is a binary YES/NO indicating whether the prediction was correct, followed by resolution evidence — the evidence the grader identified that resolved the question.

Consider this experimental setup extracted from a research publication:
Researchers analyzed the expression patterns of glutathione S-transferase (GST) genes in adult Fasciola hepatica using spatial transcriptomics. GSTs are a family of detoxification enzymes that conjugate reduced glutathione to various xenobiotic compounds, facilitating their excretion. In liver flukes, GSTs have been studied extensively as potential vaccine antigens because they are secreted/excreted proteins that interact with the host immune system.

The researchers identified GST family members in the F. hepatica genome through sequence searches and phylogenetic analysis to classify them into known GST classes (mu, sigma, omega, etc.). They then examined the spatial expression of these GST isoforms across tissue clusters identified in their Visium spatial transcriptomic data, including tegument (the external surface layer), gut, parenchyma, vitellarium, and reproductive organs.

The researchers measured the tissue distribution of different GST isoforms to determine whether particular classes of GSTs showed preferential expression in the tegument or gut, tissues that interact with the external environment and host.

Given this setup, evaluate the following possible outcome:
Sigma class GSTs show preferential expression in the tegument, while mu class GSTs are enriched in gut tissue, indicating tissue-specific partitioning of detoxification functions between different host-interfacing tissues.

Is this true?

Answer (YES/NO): NO